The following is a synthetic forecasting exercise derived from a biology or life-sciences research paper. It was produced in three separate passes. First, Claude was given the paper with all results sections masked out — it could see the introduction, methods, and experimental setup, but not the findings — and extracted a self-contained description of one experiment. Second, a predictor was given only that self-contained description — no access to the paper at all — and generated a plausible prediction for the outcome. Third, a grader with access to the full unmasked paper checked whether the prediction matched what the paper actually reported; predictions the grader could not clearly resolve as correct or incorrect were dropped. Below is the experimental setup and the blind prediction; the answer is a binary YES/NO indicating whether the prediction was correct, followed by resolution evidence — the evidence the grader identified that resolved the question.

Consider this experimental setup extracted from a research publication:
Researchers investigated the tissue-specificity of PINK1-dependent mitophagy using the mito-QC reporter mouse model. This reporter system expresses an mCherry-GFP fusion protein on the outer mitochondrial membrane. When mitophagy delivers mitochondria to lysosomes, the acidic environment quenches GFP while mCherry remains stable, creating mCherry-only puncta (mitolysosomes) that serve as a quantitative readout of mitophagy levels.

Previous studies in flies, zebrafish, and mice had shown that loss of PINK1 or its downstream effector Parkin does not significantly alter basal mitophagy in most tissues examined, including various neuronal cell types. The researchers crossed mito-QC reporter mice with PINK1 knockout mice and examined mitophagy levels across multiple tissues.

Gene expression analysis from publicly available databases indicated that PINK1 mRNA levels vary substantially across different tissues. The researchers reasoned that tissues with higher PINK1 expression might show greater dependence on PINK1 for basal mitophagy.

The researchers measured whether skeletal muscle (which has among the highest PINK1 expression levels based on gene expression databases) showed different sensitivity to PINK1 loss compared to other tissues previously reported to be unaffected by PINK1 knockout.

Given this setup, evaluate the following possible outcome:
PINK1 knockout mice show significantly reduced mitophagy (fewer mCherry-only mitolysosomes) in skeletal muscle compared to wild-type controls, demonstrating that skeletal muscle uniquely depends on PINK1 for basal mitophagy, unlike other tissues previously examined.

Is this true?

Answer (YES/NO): YES